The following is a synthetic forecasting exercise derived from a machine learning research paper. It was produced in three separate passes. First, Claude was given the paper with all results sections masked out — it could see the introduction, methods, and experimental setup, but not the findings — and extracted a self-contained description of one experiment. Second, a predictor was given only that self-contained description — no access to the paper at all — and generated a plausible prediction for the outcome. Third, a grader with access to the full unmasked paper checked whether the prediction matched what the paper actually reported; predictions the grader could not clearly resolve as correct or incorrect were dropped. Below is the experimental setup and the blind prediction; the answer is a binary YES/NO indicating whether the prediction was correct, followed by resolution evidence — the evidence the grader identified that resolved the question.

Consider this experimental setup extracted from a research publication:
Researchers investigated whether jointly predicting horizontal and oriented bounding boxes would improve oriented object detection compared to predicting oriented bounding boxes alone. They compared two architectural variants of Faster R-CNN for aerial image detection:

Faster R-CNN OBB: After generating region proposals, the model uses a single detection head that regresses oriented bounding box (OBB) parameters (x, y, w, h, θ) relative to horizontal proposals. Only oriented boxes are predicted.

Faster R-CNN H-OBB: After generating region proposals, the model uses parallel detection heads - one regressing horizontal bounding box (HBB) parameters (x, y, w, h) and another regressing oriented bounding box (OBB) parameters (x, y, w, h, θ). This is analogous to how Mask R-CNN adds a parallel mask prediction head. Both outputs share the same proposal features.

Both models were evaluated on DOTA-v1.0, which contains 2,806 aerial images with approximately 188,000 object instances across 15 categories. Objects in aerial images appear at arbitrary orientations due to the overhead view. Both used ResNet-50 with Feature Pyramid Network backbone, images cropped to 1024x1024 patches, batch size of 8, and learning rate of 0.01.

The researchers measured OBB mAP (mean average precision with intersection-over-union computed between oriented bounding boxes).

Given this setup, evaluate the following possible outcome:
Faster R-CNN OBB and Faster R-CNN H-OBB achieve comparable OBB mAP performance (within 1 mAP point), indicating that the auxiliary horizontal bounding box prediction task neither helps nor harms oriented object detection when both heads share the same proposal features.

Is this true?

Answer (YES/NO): NO